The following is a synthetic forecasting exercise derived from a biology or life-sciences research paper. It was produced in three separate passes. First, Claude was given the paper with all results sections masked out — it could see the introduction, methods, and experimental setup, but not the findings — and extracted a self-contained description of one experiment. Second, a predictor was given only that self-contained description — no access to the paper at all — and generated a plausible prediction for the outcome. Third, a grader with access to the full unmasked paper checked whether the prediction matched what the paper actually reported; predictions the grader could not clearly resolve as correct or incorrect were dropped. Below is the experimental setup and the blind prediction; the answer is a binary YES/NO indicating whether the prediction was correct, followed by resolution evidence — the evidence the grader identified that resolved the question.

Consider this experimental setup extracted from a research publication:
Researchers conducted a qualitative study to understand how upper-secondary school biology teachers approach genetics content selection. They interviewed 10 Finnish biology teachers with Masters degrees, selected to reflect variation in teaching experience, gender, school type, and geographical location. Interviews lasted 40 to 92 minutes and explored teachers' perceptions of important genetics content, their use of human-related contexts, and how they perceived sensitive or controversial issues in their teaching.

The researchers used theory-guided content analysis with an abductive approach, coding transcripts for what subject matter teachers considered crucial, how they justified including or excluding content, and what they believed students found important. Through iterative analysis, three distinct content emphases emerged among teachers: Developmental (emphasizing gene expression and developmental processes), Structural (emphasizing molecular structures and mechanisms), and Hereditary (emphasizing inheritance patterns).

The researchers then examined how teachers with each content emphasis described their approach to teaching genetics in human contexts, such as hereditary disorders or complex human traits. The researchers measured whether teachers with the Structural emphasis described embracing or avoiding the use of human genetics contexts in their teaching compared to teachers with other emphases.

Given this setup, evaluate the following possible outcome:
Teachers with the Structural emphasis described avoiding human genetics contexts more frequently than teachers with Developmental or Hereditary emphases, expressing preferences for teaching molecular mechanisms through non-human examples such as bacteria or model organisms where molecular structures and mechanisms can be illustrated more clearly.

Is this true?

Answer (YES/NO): NO